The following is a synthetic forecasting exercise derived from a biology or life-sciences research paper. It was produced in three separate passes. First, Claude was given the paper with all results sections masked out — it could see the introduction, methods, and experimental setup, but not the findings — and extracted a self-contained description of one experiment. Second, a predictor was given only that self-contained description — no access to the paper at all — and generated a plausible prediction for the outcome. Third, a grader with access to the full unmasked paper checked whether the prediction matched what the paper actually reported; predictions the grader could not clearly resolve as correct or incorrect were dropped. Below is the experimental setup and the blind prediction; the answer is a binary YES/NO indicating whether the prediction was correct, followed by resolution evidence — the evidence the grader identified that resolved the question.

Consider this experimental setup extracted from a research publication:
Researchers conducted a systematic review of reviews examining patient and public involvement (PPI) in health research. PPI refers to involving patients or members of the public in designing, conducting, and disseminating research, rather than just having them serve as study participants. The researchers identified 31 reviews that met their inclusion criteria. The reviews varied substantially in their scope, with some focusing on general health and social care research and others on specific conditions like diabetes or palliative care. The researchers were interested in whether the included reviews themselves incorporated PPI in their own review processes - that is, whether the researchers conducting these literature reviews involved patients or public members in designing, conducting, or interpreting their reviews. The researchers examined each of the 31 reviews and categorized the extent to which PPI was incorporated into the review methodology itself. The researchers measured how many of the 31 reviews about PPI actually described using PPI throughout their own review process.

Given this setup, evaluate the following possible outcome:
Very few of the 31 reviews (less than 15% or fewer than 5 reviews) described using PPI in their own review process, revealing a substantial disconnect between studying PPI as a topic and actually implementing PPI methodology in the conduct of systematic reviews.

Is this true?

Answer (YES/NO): NO